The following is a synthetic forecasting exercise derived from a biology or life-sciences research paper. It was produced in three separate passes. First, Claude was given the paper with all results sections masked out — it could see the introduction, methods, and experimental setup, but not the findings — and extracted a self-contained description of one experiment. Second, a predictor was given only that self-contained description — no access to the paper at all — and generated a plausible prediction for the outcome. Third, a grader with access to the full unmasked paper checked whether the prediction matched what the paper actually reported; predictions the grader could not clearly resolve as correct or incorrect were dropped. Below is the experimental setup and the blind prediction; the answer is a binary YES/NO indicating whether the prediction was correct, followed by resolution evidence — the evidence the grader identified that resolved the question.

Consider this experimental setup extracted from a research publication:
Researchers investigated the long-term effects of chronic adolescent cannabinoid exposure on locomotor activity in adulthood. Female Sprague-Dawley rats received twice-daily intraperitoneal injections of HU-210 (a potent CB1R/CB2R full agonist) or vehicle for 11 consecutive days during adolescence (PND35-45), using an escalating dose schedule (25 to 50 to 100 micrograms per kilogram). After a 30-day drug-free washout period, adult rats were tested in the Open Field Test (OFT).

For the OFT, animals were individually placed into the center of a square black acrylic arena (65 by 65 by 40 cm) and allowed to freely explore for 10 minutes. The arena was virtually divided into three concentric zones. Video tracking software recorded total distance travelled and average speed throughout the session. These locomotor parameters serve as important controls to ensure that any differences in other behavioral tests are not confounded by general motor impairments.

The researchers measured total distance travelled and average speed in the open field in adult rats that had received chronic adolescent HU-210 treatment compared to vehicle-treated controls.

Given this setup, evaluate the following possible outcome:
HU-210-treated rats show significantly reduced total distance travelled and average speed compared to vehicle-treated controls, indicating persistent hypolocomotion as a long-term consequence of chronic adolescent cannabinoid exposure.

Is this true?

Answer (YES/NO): NO